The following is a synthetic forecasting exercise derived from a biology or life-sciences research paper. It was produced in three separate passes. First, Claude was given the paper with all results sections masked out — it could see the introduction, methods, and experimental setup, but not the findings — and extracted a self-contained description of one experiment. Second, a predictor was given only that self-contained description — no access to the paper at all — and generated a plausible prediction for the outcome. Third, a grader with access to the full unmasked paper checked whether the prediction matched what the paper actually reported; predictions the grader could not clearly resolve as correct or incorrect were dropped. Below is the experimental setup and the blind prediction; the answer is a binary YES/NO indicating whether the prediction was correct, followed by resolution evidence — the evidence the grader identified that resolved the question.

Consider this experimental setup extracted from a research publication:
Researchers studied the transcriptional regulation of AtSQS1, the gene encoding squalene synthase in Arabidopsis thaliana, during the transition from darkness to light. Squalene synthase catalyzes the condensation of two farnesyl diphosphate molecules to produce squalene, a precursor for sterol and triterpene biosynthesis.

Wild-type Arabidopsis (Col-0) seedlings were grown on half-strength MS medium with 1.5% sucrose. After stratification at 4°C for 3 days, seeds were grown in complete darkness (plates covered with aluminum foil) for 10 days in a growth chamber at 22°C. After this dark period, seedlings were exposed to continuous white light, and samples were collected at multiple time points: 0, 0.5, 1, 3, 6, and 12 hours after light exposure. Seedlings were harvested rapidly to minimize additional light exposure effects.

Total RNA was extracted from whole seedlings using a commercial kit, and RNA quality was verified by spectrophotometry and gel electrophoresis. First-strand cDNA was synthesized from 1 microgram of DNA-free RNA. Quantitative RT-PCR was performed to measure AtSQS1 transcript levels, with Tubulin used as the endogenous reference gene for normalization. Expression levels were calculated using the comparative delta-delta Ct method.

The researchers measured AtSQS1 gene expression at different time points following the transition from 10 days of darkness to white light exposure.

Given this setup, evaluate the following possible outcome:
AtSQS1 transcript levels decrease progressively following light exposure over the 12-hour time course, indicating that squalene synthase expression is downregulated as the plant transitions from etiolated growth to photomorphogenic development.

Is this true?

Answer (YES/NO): YES